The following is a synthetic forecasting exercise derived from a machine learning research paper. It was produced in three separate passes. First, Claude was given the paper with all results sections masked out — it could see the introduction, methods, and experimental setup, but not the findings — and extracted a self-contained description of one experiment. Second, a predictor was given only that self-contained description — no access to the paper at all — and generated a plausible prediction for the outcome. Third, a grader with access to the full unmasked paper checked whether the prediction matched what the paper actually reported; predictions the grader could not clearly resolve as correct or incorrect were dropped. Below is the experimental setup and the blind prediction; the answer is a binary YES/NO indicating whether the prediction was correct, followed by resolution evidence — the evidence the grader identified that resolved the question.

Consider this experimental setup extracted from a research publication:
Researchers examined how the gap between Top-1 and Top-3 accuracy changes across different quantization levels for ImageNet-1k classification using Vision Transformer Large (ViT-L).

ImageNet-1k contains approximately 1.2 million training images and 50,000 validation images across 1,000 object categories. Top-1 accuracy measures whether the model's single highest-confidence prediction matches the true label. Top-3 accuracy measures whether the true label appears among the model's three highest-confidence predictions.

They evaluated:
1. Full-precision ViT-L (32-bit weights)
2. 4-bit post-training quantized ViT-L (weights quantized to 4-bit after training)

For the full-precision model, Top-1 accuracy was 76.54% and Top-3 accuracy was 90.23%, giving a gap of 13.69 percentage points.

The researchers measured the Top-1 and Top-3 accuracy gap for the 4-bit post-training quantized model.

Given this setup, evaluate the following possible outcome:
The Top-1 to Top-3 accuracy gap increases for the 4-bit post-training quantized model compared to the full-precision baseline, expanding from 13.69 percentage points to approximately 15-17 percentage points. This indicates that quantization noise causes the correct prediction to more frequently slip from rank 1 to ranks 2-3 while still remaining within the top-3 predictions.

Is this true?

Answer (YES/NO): NO